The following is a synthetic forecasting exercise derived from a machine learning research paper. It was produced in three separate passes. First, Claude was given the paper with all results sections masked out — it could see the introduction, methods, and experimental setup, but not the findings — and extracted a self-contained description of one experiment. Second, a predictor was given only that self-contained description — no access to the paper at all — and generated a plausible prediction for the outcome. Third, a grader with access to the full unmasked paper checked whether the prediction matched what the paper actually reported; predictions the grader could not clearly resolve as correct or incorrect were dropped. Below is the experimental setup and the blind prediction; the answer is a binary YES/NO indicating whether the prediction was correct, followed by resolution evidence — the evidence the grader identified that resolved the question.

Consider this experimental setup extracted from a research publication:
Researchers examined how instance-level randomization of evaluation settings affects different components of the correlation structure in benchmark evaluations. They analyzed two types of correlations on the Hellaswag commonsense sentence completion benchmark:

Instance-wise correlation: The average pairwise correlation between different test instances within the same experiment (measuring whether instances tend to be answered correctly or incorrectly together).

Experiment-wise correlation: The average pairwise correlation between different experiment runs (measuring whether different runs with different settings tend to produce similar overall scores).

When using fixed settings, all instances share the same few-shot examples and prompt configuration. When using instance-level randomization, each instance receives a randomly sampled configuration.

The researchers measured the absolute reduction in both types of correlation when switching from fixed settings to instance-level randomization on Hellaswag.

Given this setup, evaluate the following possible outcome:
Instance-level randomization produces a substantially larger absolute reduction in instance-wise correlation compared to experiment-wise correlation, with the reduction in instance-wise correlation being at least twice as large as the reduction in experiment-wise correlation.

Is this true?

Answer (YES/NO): YES